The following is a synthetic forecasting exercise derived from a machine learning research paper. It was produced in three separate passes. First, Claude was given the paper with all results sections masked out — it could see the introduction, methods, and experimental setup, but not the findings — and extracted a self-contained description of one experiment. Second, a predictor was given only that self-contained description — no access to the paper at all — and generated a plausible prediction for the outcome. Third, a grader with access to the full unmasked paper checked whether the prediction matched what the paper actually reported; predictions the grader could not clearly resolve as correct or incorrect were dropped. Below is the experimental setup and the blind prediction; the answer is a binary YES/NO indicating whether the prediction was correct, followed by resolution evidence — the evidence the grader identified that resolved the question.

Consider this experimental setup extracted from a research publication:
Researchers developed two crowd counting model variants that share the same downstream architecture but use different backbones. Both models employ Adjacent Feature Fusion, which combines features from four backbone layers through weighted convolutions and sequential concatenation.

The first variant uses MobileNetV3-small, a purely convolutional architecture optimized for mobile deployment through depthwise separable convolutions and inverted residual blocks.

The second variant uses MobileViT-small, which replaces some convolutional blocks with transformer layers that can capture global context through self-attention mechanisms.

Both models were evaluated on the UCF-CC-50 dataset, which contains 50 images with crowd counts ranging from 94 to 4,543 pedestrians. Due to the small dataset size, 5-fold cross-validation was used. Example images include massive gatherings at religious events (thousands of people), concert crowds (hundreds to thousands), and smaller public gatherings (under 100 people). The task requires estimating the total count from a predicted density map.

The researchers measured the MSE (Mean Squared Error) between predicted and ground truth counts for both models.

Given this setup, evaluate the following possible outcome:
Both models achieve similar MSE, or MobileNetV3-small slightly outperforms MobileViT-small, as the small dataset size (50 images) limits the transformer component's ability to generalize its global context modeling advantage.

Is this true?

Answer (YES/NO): NO